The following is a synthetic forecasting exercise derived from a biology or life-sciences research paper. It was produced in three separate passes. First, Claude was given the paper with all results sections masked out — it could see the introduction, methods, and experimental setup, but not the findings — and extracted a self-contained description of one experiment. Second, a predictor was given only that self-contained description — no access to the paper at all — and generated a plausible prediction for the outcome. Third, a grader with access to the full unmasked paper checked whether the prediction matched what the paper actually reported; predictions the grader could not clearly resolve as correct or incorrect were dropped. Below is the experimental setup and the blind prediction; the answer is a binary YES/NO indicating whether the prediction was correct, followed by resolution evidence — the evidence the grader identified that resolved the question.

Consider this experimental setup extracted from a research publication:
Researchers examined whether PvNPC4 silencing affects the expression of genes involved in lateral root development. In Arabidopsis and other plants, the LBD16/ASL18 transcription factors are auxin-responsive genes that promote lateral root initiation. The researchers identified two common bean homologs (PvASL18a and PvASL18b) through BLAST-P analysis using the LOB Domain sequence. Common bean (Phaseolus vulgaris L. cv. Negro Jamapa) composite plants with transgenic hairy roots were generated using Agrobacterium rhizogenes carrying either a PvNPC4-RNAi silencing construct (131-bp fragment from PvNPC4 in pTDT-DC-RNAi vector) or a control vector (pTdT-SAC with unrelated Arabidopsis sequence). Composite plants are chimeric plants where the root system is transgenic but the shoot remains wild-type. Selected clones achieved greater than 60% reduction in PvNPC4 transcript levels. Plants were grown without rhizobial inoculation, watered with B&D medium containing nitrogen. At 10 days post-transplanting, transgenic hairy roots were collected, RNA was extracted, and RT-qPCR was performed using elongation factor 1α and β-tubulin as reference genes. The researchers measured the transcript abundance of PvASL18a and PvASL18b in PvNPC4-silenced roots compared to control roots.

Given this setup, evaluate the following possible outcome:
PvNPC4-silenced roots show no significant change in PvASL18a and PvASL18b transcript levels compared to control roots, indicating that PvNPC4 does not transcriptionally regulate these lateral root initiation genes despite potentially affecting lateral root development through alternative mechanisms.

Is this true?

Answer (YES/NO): NO